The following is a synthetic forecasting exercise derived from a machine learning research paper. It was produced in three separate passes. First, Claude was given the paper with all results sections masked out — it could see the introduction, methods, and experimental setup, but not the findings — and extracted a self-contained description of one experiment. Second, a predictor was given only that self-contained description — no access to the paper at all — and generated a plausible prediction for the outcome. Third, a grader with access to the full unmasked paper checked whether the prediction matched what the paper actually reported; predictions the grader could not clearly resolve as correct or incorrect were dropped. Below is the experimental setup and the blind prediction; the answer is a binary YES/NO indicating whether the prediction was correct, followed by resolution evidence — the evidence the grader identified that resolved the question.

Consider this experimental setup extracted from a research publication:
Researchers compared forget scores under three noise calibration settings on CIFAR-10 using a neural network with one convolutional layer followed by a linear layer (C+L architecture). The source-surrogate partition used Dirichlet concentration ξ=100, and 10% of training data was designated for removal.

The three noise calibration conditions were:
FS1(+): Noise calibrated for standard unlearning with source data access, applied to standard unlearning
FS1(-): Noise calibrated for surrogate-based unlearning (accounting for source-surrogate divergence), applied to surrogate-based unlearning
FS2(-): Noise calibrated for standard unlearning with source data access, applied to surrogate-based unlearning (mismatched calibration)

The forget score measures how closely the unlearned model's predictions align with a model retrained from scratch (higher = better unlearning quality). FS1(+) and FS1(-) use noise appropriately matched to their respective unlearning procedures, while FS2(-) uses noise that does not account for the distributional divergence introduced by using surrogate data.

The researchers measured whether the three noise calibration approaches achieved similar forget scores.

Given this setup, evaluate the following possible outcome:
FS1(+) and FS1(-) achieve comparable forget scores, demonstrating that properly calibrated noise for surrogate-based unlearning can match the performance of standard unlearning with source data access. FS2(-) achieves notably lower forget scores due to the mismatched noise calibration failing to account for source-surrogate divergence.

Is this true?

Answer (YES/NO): YES